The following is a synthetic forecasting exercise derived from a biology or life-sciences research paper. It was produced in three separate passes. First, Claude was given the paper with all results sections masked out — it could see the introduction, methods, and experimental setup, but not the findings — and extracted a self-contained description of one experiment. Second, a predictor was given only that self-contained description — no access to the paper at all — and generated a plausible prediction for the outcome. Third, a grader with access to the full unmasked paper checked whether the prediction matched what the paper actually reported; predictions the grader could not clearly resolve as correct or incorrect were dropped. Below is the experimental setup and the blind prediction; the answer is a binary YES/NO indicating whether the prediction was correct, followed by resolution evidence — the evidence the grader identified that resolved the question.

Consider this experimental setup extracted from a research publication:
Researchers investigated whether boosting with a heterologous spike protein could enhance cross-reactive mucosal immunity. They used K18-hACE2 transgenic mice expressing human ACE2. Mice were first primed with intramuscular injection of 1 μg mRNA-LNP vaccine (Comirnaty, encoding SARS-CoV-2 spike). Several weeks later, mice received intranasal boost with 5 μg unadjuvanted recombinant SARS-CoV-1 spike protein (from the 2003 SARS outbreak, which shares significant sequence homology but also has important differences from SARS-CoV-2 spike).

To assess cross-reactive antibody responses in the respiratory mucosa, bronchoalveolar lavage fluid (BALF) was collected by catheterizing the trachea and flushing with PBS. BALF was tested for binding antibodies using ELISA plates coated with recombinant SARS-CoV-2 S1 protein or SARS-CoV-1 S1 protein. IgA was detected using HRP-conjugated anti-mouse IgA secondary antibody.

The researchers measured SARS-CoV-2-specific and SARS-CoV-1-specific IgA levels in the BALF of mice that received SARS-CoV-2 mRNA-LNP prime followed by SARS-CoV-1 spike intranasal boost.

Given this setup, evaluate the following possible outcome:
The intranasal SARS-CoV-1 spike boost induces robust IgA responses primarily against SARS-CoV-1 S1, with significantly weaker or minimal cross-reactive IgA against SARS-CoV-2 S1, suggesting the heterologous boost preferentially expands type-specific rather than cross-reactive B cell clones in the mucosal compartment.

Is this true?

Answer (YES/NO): NO